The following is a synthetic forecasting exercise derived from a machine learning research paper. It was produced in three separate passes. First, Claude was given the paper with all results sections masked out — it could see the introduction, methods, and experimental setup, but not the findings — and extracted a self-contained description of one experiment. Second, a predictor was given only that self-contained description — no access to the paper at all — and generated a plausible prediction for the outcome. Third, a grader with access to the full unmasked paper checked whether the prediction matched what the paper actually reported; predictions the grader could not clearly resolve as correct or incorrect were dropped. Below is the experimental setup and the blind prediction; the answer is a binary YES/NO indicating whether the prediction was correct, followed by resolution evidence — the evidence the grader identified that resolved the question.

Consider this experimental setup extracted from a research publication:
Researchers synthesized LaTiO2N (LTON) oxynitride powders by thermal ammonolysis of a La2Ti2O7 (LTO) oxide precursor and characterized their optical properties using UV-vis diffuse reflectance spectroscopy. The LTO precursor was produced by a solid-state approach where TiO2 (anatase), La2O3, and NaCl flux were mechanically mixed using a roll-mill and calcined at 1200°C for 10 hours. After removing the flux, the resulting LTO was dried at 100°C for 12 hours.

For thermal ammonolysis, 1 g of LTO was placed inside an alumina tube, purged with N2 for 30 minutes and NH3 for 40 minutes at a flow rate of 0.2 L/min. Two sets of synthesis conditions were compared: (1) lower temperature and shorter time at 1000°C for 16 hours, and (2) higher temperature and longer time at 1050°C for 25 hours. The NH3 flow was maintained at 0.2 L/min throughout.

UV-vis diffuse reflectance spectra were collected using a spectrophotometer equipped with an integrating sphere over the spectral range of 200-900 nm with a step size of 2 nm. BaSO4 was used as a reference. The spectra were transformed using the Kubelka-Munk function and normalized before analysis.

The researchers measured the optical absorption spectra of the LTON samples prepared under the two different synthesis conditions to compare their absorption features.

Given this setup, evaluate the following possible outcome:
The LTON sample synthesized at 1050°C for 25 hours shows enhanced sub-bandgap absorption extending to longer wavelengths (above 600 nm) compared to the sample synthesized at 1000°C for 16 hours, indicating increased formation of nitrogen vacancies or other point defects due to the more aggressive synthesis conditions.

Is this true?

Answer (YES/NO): YES